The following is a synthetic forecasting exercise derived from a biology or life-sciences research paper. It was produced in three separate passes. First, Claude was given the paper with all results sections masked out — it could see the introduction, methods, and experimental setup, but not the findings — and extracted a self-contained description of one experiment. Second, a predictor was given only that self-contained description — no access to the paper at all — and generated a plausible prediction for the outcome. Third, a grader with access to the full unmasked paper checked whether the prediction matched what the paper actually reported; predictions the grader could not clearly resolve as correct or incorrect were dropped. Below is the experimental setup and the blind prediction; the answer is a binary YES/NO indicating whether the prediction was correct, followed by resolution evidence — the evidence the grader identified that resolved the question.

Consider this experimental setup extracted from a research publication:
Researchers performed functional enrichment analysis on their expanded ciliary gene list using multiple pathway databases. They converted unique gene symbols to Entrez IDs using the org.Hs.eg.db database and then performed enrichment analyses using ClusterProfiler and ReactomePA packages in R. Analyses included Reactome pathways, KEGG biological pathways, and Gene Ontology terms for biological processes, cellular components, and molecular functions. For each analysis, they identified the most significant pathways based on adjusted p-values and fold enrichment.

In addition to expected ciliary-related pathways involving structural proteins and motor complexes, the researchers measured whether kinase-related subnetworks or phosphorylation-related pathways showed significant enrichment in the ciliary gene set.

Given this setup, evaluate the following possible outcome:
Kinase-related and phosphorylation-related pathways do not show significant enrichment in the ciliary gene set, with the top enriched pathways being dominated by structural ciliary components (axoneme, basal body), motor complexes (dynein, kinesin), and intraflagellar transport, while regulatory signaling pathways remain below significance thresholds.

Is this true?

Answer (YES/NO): NO